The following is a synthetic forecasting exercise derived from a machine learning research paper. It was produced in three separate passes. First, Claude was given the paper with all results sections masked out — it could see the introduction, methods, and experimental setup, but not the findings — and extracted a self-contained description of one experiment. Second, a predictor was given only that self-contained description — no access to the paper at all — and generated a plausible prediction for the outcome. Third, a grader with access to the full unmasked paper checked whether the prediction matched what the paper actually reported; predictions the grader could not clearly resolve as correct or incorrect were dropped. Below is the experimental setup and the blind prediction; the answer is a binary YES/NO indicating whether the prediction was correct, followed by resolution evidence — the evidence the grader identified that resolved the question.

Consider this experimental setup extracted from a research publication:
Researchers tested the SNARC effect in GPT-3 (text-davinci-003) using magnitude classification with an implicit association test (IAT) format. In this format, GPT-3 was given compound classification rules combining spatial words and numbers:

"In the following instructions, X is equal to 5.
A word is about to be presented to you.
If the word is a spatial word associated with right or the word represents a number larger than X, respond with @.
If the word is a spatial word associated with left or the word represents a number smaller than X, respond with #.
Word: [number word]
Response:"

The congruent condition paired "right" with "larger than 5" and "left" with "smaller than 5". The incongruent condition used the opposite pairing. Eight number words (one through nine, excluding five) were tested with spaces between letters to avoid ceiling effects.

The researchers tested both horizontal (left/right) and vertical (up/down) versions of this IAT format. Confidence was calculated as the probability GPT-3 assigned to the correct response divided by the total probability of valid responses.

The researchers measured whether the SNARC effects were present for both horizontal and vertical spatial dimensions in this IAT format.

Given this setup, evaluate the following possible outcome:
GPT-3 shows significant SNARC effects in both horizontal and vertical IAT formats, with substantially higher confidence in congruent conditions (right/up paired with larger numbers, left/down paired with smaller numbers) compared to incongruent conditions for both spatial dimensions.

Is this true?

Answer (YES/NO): NO